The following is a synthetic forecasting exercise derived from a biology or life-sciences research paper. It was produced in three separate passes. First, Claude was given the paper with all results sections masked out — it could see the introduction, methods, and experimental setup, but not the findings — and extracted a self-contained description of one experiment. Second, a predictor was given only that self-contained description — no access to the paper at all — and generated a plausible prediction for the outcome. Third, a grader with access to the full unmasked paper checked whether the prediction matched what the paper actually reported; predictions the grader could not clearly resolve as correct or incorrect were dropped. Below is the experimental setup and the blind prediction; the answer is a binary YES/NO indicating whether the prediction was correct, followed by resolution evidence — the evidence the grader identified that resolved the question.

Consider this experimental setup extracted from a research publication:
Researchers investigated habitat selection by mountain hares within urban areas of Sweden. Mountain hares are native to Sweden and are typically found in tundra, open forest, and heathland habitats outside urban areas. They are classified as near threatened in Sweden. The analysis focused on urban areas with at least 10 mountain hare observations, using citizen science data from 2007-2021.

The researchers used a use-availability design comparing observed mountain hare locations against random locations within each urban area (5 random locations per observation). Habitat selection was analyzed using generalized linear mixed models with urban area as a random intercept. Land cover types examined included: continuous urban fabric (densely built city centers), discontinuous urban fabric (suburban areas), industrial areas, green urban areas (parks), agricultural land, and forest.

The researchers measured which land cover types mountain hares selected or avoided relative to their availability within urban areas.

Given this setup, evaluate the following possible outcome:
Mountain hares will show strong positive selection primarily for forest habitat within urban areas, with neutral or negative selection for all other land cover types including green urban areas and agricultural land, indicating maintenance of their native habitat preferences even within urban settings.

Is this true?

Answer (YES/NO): NO